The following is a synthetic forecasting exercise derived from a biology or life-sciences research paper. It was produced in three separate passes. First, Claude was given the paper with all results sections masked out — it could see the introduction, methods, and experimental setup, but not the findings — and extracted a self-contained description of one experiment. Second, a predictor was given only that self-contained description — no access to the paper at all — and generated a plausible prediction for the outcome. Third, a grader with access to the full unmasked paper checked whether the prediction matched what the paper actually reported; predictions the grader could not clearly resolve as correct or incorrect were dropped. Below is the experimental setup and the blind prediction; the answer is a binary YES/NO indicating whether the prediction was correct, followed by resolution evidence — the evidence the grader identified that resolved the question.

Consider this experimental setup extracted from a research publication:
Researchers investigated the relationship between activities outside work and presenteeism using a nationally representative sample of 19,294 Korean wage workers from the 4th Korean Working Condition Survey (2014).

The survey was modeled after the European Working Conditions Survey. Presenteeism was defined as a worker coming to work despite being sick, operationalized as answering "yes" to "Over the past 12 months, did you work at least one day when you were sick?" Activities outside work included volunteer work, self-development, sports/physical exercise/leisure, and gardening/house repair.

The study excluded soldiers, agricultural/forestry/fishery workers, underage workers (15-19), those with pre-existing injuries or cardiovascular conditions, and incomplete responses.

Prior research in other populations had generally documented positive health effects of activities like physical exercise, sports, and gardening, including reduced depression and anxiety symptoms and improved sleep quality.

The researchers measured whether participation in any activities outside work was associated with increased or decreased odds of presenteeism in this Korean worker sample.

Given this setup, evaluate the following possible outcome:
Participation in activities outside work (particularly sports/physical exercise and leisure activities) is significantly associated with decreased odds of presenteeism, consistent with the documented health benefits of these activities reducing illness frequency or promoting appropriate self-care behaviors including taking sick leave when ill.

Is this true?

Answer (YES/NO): NO